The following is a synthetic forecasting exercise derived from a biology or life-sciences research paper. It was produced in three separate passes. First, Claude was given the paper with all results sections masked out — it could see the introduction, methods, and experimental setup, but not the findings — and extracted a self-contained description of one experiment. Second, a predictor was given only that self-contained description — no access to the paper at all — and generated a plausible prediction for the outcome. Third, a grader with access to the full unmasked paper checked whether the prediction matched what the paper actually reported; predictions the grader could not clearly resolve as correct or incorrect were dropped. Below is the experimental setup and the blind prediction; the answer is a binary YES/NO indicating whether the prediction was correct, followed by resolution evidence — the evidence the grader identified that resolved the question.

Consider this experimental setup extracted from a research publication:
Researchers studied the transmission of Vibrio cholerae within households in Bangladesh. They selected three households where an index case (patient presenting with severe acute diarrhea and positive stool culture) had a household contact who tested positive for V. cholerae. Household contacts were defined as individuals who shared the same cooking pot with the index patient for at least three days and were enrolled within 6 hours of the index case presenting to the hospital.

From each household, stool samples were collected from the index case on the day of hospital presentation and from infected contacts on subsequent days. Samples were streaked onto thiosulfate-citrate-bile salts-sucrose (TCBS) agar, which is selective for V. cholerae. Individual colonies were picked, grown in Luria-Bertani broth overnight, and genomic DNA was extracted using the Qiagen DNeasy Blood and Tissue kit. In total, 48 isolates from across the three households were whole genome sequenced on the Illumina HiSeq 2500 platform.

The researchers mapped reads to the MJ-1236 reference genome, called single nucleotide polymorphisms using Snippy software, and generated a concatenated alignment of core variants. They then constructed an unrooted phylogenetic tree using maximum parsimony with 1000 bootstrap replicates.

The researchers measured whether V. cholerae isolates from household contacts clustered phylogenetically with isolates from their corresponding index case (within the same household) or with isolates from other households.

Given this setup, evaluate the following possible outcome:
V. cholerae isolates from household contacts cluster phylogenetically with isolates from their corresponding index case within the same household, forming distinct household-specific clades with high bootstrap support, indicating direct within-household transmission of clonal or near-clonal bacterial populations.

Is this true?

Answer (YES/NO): NO